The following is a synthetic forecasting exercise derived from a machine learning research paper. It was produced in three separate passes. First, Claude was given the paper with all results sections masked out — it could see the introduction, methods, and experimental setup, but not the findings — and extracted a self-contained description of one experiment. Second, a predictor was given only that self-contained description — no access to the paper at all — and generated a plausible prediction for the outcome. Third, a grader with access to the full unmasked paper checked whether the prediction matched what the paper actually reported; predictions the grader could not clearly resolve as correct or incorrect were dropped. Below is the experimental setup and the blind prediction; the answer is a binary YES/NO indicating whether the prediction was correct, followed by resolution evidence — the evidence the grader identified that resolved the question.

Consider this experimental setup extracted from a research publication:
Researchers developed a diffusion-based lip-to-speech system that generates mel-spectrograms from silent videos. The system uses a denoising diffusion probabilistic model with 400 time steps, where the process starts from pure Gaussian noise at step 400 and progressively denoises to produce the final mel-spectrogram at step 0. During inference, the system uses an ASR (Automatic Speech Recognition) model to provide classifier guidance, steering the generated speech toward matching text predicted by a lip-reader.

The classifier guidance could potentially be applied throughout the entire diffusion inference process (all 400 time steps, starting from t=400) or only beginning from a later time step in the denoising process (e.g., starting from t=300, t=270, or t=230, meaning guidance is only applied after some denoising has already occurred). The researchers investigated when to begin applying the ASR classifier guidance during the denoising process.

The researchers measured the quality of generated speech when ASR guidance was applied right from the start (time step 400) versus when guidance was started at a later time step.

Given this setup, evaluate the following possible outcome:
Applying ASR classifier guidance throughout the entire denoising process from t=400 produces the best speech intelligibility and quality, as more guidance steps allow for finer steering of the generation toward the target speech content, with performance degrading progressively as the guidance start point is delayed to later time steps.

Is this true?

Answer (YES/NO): NO